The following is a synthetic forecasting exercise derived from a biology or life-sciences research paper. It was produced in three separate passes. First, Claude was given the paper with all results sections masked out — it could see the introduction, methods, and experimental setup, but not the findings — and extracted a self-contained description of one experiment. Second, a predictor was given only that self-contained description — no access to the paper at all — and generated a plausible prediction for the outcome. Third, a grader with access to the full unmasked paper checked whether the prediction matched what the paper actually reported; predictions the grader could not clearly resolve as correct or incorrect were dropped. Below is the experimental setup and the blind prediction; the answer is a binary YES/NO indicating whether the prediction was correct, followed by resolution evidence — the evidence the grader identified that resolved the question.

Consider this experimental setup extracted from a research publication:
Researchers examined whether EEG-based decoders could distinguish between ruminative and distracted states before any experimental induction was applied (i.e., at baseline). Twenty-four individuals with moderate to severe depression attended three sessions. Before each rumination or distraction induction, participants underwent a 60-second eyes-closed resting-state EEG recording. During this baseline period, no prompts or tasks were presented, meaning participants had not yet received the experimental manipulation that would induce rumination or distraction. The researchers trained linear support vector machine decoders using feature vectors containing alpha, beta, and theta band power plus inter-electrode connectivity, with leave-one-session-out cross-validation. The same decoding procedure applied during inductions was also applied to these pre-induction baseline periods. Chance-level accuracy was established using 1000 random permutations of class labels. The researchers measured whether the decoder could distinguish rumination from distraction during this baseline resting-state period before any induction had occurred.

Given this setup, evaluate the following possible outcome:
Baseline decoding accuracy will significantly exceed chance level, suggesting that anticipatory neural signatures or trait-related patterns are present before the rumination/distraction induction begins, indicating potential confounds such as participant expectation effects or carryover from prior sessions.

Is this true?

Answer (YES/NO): NO